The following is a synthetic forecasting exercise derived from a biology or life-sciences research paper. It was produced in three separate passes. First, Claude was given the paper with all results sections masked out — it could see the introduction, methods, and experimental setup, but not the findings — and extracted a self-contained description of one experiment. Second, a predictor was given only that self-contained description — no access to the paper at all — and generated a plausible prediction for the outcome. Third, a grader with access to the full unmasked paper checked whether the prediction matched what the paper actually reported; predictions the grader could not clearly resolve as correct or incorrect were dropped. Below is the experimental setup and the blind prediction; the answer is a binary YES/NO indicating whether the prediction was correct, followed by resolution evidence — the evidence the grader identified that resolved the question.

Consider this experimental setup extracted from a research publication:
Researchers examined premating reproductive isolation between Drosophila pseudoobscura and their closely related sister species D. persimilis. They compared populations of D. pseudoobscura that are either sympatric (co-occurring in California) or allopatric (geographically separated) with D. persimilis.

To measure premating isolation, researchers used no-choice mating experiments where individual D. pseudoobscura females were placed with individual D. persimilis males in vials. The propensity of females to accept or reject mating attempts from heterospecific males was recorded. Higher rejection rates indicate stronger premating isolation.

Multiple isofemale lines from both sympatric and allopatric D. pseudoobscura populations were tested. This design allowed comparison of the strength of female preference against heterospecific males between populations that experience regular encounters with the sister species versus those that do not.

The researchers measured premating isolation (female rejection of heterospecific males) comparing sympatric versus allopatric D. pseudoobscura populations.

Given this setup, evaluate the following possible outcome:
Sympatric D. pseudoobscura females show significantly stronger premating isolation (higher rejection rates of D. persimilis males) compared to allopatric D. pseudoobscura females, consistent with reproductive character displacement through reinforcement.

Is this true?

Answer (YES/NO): NO